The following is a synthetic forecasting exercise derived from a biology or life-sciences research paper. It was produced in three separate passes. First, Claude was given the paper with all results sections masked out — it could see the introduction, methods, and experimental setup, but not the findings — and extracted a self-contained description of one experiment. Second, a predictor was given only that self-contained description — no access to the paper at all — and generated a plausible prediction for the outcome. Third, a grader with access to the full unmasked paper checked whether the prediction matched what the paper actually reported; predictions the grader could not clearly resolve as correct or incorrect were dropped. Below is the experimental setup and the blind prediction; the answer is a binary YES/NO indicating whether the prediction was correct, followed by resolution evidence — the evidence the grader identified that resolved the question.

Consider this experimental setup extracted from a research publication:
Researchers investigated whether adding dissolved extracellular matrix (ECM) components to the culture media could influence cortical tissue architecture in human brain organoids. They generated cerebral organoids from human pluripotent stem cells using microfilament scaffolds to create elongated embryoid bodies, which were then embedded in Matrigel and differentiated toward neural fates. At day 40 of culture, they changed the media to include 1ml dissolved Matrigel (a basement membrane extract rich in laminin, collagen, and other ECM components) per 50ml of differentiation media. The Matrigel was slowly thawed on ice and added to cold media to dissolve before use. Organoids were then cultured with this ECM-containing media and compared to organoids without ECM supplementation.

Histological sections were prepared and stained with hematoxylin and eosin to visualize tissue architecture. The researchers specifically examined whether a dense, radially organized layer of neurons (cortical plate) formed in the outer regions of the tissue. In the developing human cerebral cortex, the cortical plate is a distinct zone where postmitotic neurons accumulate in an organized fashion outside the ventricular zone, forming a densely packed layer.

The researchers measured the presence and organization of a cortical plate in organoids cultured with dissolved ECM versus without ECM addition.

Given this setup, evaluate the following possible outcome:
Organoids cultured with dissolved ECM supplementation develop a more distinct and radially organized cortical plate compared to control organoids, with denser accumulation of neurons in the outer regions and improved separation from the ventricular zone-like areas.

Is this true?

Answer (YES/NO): YES